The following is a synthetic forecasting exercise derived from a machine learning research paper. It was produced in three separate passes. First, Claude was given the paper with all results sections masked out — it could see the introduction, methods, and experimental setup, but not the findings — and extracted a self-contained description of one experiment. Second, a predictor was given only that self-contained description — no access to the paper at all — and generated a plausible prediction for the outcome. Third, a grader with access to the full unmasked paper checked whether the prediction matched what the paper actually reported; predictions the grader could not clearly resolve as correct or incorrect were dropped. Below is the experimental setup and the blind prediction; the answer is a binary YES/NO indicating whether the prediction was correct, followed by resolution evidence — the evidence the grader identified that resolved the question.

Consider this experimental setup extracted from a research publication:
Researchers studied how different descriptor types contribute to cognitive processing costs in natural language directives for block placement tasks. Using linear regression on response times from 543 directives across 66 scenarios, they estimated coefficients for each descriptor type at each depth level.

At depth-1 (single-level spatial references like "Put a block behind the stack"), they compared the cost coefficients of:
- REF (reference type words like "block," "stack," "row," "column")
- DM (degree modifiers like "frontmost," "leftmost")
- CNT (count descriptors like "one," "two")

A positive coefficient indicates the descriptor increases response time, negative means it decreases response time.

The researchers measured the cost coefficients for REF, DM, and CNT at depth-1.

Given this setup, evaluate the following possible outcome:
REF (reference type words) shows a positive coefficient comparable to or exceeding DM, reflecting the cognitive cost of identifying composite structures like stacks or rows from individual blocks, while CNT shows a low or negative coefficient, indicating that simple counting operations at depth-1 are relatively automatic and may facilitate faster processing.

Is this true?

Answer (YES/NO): YES